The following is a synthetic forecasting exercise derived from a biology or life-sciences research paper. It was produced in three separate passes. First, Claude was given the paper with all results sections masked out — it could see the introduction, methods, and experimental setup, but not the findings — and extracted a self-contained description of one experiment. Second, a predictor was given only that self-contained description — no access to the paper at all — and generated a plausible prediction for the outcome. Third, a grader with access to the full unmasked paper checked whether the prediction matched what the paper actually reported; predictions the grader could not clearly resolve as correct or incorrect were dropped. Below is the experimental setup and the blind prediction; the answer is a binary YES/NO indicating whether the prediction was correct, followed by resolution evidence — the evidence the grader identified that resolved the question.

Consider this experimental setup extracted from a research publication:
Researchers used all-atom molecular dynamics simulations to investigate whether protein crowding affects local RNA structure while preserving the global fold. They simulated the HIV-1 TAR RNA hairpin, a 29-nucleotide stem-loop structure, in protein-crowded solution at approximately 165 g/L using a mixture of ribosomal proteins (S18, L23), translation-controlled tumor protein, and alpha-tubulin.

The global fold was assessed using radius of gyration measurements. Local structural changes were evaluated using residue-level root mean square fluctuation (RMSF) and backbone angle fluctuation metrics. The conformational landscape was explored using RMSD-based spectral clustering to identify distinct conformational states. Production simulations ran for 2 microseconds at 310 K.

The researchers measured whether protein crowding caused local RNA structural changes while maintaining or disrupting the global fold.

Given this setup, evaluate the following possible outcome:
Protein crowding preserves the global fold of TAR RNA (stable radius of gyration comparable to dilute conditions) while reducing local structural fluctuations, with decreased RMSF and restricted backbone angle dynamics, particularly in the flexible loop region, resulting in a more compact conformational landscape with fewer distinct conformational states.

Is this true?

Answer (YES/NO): NO